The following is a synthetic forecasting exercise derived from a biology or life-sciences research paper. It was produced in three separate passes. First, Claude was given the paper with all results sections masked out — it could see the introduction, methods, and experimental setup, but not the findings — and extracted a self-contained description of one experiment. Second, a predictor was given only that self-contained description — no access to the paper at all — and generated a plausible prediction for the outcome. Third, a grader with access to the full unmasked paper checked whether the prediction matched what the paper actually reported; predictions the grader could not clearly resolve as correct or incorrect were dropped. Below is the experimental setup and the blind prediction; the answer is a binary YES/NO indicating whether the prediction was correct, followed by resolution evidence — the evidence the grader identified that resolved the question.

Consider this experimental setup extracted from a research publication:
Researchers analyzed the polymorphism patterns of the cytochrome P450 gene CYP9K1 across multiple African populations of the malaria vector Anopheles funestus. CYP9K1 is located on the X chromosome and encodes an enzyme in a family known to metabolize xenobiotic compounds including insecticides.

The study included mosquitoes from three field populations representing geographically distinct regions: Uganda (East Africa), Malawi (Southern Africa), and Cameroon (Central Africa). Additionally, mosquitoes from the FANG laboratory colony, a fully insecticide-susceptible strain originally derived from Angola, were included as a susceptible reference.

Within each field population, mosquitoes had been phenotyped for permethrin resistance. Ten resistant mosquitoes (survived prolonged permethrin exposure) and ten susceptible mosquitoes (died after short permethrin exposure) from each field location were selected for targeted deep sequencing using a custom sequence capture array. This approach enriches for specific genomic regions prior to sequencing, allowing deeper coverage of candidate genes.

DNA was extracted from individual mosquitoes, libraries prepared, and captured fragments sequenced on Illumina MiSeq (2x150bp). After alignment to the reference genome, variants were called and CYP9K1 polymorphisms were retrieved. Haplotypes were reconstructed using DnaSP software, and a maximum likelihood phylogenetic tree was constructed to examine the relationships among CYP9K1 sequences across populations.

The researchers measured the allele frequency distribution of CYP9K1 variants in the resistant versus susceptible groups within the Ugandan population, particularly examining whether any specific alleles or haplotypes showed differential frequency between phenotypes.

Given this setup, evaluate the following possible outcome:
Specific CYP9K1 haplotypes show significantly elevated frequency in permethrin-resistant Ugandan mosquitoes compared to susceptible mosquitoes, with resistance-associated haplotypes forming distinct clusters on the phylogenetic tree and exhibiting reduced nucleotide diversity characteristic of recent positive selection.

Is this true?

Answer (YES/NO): NO